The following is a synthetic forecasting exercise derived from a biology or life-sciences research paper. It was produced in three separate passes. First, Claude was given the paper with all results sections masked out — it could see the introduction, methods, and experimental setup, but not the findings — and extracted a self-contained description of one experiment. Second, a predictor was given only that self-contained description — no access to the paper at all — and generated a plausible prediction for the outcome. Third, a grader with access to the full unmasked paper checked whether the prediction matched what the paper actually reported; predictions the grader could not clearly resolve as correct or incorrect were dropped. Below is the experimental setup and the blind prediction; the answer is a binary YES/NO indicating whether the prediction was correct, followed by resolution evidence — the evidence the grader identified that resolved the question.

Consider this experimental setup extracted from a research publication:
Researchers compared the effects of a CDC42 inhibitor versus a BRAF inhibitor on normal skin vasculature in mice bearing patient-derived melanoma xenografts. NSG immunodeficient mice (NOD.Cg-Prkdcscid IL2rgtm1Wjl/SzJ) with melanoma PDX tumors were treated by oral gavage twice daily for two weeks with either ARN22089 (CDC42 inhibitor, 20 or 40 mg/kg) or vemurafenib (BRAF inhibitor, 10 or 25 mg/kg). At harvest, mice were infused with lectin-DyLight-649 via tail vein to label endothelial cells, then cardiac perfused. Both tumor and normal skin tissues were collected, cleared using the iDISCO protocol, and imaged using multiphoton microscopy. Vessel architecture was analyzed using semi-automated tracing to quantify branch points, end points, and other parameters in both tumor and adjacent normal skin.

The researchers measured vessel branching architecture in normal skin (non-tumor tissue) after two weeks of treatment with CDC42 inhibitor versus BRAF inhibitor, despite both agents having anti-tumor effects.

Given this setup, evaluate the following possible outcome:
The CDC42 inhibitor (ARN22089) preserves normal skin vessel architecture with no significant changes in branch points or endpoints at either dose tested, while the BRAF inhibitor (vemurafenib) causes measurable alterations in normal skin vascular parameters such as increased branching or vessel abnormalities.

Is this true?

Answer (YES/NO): NO